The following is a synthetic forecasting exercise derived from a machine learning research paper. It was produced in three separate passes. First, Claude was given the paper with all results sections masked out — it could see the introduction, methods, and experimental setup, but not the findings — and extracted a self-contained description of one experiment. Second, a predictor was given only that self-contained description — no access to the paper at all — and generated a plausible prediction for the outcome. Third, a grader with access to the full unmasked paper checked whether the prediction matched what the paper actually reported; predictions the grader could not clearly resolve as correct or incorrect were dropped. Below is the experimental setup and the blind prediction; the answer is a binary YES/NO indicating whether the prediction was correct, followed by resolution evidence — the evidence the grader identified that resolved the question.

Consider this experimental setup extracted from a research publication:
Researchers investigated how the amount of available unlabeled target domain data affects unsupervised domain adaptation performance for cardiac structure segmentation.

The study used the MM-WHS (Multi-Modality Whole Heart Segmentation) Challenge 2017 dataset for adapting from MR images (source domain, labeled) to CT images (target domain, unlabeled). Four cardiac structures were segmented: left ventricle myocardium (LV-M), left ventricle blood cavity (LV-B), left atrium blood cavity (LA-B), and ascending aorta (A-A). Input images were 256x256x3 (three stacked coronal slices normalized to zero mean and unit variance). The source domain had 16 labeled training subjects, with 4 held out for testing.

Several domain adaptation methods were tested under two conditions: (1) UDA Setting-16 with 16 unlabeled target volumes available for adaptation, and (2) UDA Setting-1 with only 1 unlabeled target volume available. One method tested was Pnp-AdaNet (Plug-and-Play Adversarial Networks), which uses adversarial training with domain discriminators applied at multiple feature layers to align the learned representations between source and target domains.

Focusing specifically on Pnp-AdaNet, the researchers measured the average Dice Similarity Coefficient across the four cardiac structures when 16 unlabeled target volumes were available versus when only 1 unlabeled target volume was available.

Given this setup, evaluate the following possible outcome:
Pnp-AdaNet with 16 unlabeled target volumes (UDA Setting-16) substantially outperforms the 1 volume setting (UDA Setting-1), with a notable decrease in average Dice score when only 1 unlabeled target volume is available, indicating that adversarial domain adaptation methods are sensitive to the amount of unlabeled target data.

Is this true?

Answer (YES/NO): YES